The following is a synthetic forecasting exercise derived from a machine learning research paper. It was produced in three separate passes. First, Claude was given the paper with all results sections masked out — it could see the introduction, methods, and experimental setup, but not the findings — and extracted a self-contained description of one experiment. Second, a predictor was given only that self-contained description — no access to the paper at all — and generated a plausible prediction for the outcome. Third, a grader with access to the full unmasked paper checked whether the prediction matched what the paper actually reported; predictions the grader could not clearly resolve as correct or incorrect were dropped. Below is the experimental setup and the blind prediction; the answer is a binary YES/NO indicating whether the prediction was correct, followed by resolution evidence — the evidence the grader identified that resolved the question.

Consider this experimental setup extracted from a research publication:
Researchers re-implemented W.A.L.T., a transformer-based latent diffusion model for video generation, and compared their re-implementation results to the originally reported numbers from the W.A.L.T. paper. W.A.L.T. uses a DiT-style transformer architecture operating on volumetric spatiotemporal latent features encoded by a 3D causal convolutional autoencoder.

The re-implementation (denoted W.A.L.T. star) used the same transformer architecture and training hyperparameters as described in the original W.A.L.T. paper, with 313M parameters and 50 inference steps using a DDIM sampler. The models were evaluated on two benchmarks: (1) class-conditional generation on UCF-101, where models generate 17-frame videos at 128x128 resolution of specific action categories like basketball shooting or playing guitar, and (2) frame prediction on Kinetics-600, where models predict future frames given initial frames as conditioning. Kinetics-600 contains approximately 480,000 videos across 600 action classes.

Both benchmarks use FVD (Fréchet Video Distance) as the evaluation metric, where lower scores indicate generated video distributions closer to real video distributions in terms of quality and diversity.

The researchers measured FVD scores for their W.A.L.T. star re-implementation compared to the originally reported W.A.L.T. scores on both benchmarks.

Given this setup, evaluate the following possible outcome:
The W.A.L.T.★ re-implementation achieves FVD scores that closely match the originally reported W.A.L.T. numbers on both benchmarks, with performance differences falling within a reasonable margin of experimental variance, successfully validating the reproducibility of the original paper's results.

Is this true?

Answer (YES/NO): NO